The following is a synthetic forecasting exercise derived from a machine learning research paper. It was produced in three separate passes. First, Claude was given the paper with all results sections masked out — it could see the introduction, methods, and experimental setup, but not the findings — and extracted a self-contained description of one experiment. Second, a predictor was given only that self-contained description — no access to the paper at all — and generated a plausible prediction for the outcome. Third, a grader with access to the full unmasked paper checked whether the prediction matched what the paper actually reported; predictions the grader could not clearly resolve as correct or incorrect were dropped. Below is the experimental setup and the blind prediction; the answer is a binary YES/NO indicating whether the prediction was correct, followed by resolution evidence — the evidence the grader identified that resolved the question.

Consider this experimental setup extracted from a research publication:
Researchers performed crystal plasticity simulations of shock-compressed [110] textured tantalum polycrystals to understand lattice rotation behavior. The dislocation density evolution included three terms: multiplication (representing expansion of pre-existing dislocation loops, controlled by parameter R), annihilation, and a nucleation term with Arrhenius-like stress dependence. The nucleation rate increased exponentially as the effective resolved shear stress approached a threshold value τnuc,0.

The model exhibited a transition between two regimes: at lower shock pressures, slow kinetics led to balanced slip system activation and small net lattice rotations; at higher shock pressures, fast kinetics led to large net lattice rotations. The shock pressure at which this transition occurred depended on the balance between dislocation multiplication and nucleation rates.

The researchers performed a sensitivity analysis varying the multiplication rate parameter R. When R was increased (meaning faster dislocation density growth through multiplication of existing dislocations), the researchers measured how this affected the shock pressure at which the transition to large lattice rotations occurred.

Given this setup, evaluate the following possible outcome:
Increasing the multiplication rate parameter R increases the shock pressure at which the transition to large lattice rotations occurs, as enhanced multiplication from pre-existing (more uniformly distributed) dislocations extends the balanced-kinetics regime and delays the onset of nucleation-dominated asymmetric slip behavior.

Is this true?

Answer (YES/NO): YES